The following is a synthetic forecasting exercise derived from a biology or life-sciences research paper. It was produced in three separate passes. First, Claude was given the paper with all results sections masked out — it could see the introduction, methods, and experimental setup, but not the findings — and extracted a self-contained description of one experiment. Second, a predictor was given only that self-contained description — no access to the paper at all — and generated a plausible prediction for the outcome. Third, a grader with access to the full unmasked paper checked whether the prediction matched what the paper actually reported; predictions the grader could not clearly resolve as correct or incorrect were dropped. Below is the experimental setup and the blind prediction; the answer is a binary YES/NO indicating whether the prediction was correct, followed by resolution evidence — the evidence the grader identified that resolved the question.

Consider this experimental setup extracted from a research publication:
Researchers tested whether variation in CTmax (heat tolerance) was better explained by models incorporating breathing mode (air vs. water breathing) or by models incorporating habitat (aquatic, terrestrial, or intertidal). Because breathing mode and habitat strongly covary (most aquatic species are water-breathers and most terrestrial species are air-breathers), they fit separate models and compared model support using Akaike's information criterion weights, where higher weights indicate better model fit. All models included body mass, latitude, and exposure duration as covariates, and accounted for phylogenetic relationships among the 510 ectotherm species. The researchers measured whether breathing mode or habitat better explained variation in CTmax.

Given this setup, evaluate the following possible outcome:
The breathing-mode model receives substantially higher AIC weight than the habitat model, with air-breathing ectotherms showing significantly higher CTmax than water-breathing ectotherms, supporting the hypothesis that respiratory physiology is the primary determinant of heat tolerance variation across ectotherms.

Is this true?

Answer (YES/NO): YES